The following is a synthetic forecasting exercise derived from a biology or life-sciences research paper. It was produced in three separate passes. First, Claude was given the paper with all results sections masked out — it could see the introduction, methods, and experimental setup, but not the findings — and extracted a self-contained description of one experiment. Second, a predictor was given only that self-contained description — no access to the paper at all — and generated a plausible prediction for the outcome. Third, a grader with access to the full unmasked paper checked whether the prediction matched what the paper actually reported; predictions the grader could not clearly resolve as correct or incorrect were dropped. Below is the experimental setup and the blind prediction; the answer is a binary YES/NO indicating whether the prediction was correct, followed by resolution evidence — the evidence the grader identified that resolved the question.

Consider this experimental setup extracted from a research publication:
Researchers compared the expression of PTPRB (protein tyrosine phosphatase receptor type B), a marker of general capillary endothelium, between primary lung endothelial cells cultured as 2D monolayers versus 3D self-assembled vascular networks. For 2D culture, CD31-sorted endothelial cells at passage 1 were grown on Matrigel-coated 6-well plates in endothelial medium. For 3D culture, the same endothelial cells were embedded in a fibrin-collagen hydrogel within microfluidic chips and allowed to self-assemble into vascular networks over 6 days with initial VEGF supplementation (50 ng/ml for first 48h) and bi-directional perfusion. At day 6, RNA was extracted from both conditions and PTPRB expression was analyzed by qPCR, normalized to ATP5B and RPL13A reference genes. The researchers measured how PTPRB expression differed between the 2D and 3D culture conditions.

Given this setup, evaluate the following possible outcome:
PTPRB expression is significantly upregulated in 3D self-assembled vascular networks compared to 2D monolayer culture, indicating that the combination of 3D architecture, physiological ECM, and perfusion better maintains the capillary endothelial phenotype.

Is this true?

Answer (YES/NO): NO